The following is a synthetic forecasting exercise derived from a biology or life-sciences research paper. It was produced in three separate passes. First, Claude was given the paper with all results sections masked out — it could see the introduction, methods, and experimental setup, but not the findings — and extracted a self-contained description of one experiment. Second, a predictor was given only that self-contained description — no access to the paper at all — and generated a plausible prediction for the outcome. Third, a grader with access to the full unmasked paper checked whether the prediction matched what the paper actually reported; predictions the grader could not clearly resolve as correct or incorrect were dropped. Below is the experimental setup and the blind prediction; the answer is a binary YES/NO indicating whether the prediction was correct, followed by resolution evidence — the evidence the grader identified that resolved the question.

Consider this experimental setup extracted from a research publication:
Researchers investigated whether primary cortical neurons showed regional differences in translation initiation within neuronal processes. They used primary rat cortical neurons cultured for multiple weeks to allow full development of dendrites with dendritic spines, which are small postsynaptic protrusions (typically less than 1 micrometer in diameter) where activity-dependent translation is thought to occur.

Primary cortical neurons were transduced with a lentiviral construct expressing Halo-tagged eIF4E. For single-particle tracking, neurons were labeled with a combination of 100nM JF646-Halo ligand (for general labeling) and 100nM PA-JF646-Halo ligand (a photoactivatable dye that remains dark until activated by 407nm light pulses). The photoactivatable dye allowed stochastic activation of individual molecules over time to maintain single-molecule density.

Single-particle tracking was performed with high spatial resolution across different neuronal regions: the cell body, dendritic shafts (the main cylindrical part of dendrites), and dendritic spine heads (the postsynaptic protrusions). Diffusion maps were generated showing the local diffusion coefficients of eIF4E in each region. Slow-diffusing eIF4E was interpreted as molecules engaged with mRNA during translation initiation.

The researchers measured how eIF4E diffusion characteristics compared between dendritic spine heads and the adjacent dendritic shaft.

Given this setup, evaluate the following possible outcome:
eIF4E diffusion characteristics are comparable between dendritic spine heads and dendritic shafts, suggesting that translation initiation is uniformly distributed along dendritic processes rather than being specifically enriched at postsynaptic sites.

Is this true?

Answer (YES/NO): NO